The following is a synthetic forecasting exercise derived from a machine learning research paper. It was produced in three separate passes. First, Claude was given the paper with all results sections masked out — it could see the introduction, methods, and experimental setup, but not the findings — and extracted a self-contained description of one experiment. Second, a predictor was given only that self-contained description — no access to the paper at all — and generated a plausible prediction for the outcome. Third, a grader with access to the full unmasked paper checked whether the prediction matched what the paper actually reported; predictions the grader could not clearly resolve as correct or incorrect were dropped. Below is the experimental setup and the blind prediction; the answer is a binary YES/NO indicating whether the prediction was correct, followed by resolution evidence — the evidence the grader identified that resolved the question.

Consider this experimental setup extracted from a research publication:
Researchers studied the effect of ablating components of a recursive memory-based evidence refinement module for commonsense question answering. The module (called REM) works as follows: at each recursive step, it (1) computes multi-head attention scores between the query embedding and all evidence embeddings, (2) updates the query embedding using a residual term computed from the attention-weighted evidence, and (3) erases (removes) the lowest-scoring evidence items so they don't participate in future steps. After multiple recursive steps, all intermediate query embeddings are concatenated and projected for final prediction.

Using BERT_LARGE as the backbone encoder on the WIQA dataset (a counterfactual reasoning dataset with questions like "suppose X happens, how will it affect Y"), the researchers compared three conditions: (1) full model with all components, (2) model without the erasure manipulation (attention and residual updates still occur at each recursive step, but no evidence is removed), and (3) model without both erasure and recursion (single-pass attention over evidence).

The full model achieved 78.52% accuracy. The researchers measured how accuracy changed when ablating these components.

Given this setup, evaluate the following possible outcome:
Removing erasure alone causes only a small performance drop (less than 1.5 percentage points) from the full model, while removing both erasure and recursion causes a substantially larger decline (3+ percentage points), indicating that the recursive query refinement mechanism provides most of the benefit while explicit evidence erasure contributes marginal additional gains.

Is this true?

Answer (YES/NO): NO